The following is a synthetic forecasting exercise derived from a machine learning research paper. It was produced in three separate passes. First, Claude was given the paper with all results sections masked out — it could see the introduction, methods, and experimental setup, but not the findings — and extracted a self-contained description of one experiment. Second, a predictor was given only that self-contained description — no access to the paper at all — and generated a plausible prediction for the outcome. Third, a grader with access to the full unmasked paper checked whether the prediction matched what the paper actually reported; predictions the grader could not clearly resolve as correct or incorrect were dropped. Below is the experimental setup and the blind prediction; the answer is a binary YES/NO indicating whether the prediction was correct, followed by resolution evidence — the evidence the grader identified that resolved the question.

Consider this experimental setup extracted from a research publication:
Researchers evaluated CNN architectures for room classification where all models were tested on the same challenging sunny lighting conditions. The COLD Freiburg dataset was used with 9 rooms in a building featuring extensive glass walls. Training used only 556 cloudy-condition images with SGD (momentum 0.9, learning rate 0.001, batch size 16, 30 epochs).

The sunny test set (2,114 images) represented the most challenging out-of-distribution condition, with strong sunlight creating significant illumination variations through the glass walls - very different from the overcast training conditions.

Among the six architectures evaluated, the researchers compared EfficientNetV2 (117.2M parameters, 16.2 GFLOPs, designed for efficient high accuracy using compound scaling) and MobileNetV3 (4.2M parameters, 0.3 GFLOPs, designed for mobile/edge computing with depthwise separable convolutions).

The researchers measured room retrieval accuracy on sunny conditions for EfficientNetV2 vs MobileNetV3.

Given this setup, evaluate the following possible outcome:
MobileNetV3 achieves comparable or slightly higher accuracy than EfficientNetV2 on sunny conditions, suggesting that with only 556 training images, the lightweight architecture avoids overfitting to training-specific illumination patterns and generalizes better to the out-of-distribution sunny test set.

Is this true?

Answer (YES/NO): YES